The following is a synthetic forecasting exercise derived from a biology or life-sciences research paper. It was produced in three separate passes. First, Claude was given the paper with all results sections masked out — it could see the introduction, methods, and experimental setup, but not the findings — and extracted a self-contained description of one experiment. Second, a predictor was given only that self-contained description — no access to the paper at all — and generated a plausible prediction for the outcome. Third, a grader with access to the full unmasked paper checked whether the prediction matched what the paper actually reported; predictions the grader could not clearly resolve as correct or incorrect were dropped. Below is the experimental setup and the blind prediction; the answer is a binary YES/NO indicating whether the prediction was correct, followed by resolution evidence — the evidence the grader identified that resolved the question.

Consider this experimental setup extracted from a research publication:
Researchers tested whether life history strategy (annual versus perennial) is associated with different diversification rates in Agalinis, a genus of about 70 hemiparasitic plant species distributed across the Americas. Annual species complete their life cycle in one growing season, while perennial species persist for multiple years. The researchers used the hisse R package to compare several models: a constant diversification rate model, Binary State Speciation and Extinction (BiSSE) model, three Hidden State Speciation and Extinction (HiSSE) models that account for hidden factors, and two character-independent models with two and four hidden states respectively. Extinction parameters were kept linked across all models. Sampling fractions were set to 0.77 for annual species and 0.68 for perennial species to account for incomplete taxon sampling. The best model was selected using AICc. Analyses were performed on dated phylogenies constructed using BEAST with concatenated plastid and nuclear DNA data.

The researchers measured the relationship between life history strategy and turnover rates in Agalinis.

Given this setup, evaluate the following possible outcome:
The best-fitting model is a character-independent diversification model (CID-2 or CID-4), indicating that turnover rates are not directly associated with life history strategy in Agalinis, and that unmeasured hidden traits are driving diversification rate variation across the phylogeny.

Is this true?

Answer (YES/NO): NO